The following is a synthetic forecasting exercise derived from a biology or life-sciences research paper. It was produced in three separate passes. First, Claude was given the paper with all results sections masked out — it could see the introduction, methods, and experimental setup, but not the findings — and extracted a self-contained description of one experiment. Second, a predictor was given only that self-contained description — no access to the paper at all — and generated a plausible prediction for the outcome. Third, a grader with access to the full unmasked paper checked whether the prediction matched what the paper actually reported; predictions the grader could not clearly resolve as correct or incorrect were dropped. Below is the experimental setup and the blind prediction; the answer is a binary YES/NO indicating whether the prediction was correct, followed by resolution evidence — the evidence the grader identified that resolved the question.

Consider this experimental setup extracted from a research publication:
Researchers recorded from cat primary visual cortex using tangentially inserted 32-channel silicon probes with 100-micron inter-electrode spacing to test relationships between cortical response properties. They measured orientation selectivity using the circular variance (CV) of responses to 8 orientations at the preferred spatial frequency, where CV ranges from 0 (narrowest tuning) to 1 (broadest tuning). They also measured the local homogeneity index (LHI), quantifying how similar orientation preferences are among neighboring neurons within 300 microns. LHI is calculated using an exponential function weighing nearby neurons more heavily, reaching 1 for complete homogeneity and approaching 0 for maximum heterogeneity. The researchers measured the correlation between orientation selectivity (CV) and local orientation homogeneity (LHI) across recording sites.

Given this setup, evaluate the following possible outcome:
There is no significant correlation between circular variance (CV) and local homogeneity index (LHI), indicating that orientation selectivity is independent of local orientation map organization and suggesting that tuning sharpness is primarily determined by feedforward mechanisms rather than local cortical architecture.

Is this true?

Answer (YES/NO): NO